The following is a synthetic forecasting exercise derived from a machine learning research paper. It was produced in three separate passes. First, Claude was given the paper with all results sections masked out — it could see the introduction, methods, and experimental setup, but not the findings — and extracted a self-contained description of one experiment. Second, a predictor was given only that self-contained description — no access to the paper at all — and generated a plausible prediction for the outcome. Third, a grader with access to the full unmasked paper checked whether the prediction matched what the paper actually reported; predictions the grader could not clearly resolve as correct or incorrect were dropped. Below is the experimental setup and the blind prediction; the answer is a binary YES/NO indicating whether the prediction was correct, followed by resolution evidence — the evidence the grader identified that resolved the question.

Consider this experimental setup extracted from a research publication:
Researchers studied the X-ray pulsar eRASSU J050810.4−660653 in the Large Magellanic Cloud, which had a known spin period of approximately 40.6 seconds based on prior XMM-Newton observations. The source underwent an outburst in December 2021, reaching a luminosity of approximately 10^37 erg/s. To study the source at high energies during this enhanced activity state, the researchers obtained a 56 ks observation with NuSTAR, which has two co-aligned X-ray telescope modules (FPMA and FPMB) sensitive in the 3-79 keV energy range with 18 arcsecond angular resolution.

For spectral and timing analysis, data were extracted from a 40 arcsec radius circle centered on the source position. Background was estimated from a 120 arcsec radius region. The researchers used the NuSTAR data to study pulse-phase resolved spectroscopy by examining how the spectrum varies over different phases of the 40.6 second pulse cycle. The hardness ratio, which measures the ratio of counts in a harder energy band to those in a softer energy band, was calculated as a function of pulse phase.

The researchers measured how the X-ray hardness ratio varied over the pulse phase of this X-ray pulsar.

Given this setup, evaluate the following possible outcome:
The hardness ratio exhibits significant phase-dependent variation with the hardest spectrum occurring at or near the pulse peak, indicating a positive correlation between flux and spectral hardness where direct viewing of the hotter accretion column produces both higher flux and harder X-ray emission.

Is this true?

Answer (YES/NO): YES